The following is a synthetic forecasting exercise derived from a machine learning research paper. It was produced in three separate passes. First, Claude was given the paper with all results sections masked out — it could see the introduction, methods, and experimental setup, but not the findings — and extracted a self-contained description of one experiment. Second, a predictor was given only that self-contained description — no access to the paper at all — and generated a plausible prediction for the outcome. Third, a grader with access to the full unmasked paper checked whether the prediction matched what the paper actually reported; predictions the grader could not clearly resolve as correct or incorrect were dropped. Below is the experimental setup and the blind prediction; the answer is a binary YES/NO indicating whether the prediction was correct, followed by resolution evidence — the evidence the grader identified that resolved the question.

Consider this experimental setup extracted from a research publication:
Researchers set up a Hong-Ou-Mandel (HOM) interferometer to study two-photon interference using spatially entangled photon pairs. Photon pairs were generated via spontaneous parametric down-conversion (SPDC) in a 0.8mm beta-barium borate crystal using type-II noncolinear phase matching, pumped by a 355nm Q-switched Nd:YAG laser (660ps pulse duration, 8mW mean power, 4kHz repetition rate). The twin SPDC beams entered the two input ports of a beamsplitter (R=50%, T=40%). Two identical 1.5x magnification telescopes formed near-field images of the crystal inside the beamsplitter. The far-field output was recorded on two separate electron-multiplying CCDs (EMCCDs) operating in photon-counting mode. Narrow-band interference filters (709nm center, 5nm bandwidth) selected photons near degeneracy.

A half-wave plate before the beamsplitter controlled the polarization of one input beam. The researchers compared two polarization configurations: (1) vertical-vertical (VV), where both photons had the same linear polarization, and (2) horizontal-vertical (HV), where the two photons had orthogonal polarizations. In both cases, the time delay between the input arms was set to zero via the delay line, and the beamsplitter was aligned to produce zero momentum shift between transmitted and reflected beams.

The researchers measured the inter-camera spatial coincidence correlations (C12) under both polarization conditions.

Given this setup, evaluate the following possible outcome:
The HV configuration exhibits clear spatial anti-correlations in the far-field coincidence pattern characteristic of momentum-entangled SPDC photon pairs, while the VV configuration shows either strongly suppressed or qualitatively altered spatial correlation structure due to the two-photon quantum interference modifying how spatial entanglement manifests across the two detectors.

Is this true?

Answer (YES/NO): NO